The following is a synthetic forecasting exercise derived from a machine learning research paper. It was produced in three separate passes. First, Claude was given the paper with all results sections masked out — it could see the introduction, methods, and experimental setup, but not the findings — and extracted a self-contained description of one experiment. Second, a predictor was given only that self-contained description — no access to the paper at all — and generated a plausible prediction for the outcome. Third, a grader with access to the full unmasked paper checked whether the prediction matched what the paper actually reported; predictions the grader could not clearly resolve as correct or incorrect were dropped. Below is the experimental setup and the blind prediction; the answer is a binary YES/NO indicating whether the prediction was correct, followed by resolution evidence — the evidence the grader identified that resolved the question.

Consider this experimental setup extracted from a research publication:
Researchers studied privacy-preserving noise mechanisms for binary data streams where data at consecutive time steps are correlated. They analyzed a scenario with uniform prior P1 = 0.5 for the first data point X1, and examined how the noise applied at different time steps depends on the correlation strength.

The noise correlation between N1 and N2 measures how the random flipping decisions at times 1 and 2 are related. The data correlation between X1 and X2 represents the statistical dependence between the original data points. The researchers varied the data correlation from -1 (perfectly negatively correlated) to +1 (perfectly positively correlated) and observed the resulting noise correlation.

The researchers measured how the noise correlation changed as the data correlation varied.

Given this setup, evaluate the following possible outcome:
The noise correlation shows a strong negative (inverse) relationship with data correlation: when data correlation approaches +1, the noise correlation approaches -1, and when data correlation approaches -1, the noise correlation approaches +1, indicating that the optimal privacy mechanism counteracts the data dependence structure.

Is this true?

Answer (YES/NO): NO